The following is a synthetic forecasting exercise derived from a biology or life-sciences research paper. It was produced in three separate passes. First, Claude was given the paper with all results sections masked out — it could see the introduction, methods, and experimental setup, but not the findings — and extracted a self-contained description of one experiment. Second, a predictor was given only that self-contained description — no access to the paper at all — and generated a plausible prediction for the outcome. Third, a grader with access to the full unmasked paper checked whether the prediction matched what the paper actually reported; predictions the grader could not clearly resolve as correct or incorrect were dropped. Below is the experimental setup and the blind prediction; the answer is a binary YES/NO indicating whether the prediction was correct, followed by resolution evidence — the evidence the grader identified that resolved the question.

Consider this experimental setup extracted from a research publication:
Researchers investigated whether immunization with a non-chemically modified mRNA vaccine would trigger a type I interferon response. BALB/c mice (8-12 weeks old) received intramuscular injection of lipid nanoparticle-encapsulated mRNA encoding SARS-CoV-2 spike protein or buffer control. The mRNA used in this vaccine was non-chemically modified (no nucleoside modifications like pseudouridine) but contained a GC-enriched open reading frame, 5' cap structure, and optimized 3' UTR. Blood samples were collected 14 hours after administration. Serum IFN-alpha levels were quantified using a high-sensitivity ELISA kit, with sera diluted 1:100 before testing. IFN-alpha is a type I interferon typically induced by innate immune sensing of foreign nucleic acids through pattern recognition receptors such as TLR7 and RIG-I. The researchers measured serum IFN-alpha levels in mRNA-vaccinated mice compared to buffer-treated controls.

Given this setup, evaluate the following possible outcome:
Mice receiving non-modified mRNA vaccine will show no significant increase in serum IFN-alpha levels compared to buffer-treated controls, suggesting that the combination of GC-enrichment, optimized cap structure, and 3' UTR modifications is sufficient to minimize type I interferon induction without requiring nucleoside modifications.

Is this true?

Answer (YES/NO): NO